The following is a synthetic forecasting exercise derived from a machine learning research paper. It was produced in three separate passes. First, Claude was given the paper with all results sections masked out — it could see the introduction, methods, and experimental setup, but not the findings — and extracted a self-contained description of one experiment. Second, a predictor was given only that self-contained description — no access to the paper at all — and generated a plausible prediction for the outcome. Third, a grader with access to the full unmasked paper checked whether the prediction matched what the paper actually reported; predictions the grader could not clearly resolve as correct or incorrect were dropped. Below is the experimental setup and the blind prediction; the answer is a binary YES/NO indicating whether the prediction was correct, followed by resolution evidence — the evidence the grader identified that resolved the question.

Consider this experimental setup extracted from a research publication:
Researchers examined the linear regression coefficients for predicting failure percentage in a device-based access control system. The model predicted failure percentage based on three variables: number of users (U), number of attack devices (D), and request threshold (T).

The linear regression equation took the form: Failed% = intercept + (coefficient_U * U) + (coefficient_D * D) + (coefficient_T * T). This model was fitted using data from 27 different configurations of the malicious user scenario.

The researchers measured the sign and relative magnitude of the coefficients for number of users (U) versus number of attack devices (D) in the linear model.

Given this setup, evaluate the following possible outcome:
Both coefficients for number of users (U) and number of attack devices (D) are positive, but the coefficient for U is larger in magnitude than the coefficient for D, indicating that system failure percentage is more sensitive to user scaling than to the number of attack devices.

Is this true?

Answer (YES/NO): NO